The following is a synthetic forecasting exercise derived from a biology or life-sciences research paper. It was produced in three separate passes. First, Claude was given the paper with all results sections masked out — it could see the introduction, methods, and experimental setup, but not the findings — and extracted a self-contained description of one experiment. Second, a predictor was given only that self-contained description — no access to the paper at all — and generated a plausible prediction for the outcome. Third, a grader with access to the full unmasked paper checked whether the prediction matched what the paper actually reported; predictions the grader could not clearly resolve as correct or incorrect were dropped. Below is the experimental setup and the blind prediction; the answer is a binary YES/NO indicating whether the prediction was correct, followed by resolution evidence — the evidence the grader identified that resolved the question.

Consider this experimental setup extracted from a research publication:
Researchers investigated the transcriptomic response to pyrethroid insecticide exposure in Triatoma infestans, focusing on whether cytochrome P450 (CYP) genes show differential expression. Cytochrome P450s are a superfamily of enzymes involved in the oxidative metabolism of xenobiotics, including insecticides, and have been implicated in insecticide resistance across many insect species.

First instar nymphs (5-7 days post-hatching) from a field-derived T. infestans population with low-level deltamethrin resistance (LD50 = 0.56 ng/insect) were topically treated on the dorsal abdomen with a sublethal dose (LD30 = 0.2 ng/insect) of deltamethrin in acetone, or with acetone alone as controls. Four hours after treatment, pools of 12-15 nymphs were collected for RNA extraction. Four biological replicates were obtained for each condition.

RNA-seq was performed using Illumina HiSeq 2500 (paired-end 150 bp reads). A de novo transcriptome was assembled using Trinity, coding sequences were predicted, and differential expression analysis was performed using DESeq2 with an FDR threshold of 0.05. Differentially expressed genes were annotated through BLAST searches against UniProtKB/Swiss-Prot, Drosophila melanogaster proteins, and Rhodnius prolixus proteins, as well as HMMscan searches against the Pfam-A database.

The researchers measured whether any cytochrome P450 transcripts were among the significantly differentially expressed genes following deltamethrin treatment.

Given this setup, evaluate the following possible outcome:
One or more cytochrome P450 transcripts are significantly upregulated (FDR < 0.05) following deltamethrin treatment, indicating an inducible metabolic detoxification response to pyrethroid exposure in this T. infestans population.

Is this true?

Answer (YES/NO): NO